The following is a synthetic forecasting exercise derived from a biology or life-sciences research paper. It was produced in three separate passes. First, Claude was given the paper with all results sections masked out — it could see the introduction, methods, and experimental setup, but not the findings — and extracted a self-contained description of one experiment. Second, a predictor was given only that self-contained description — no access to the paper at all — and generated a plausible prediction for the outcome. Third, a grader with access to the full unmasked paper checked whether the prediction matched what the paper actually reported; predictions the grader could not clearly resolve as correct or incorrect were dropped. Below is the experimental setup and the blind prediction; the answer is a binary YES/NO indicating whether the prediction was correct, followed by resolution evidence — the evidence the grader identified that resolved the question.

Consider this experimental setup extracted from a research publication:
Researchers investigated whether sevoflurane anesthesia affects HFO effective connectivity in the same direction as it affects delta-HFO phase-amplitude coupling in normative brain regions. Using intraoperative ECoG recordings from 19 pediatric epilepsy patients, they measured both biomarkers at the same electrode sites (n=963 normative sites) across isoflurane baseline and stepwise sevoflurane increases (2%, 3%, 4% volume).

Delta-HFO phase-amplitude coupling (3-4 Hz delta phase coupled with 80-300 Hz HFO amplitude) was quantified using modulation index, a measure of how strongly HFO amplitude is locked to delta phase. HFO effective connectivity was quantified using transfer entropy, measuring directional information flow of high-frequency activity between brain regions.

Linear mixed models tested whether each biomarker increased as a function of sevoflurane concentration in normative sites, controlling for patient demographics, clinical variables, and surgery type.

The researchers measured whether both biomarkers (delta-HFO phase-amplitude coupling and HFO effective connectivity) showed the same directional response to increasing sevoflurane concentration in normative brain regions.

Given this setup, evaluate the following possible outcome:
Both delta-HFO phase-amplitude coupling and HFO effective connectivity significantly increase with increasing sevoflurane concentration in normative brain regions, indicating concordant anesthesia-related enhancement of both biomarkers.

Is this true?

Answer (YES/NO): YES